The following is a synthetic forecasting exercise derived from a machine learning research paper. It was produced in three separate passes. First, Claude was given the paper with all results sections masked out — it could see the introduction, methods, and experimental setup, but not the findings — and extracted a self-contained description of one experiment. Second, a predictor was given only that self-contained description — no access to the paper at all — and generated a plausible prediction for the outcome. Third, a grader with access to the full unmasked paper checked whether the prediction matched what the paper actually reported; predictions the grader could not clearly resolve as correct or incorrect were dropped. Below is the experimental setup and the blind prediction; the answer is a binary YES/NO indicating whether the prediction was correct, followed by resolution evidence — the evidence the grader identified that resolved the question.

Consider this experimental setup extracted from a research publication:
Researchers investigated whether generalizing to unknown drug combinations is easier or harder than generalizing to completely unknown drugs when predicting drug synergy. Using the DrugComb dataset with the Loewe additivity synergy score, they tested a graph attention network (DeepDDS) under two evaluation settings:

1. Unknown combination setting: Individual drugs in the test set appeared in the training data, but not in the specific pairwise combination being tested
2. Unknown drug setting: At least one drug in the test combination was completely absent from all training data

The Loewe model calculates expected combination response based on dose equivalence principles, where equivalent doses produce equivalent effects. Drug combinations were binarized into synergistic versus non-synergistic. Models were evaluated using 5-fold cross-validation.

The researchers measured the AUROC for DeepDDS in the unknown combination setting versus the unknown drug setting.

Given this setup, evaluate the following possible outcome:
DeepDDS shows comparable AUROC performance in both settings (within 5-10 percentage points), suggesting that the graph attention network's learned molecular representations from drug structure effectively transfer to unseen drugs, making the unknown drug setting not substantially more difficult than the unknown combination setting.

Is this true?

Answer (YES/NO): YES